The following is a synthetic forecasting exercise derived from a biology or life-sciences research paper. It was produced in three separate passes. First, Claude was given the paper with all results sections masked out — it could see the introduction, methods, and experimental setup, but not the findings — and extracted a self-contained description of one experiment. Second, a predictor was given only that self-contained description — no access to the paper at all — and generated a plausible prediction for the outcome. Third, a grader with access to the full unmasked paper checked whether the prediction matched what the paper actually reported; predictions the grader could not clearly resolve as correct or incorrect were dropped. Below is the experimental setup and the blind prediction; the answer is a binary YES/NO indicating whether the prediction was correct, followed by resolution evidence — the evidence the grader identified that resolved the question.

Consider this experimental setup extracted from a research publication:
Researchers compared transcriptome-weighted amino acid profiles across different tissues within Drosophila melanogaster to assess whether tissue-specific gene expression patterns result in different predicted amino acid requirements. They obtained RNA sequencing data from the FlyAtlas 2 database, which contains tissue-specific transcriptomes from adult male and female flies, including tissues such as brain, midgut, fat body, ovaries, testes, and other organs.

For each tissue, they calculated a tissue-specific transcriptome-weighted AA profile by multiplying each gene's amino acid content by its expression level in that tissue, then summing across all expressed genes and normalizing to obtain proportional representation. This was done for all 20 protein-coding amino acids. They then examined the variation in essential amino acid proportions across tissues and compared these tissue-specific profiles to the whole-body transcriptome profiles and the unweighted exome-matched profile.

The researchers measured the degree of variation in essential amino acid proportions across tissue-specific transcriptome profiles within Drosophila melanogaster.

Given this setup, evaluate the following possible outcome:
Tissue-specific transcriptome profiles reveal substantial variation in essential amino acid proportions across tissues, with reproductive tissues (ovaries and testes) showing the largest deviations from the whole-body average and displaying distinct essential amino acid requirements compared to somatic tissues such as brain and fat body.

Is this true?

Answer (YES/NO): NO